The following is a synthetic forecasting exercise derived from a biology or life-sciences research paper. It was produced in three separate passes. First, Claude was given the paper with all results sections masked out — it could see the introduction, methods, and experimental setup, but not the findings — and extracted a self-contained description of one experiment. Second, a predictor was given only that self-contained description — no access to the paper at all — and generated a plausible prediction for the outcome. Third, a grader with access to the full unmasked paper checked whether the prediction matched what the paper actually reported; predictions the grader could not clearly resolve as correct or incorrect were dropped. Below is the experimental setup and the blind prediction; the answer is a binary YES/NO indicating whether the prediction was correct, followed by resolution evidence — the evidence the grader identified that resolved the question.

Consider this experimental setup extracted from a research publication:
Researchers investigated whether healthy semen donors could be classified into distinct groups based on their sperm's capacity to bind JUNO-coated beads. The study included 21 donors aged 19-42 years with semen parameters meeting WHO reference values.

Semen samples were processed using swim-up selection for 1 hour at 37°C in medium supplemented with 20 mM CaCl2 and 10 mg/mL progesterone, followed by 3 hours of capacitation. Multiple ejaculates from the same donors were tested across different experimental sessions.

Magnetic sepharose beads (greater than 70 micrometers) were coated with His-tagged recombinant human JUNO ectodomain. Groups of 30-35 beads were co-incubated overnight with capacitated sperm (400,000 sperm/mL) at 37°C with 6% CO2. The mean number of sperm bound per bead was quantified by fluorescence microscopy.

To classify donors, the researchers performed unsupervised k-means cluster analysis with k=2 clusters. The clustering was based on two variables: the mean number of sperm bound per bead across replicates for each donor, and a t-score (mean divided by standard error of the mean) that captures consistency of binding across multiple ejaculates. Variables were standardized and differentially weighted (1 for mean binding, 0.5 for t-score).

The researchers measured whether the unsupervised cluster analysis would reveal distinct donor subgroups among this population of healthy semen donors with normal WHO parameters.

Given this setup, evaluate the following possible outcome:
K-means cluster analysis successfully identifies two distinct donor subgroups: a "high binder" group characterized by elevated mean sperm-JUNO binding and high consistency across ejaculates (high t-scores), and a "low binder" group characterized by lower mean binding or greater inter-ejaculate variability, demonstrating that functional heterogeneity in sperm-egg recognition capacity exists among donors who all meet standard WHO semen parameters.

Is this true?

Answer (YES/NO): YES